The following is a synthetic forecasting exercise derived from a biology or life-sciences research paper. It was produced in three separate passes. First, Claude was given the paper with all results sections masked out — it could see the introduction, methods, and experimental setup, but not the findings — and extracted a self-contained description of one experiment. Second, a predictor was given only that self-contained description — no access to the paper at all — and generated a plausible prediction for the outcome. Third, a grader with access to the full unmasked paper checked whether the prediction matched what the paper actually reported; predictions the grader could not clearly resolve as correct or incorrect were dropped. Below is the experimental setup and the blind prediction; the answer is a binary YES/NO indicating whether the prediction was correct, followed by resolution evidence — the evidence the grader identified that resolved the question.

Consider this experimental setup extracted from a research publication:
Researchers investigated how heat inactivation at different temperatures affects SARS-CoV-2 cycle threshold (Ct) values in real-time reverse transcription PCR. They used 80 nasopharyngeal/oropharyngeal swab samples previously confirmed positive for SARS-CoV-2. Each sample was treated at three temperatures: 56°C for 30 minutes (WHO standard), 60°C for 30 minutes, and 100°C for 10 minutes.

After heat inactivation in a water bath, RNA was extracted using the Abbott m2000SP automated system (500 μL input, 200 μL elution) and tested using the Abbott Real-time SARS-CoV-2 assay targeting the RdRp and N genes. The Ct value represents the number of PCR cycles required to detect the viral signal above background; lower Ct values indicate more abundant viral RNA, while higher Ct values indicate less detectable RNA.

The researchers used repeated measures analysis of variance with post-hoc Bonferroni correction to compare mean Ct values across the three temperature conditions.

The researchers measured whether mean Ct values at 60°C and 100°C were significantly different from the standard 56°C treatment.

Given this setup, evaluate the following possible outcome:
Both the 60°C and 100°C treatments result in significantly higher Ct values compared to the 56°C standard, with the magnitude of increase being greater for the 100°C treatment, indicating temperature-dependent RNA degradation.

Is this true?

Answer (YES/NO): YES